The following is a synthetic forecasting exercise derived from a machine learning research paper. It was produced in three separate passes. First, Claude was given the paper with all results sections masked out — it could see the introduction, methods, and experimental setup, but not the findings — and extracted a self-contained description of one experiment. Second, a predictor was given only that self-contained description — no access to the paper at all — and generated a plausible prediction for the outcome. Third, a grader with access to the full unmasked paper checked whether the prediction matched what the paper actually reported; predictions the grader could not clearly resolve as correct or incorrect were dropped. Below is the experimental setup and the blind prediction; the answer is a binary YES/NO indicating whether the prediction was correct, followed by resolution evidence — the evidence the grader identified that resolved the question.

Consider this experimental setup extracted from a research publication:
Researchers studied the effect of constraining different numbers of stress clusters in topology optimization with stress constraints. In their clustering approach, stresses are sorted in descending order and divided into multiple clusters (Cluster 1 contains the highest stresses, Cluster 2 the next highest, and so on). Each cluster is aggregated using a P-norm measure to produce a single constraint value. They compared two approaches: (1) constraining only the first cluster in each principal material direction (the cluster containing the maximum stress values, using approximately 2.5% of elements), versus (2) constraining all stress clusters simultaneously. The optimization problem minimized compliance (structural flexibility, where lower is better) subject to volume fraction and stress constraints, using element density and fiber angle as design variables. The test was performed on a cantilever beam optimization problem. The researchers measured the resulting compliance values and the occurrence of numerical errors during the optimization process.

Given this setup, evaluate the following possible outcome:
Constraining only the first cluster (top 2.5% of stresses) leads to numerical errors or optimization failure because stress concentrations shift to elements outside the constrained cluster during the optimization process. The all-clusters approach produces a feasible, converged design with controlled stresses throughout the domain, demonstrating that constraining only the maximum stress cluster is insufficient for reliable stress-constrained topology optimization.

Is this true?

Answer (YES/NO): NO